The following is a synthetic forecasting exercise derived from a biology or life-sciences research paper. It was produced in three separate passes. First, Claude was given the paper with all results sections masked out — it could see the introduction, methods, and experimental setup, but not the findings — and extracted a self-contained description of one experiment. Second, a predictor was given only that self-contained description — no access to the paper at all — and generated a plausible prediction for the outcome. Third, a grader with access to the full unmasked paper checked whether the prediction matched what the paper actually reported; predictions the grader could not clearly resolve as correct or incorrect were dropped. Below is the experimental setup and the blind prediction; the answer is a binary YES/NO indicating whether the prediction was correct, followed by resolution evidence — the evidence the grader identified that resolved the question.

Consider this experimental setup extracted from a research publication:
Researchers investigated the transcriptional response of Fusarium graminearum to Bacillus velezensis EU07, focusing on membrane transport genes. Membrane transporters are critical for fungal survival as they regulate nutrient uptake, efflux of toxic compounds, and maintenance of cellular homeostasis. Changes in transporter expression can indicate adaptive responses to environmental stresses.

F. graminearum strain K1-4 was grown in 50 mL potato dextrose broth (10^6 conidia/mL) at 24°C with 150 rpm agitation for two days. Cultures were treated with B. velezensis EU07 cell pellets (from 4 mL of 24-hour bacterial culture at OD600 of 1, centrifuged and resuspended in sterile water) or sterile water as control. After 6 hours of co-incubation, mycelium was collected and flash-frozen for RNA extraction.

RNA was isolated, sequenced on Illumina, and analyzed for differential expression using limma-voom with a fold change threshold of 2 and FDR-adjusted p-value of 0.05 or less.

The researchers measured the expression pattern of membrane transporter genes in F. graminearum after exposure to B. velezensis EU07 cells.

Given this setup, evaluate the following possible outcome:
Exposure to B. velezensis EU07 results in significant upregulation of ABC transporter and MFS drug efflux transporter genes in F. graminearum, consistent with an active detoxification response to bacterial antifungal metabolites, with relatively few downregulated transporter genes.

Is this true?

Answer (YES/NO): NO